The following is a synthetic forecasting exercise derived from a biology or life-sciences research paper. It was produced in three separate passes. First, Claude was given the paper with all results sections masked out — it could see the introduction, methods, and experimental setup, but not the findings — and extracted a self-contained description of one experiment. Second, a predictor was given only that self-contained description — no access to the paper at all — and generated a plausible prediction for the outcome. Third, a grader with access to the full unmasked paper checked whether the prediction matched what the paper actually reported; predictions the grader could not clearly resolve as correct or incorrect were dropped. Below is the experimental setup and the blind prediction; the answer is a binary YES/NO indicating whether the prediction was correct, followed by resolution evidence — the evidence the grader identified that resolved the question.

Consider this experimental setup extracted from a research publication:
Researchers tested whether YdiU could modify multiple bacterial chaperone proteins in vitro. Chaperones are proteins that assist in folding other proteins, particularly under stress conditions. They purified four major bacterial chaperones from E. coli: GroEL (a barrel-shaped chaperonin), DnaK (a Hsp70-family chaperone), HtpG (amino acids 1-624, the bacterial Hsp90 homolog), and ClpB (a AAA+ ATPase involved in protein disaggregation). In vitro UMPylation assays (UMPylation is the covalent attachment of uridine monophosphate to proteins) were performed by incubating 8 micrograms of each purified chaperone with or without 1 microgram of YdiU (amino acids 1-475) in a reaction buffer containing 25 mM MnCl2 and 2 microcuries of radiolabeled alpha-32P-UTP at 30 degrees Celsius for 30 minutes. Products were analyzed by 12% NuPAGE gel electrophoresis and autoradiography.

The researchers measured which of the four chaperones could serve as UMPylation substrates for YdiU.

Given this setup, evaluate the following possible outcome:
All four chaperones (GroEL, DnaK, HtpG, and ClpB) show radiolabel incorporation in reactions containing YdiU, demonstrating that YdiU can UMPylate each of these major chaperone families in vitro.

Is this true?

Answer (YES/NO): YES